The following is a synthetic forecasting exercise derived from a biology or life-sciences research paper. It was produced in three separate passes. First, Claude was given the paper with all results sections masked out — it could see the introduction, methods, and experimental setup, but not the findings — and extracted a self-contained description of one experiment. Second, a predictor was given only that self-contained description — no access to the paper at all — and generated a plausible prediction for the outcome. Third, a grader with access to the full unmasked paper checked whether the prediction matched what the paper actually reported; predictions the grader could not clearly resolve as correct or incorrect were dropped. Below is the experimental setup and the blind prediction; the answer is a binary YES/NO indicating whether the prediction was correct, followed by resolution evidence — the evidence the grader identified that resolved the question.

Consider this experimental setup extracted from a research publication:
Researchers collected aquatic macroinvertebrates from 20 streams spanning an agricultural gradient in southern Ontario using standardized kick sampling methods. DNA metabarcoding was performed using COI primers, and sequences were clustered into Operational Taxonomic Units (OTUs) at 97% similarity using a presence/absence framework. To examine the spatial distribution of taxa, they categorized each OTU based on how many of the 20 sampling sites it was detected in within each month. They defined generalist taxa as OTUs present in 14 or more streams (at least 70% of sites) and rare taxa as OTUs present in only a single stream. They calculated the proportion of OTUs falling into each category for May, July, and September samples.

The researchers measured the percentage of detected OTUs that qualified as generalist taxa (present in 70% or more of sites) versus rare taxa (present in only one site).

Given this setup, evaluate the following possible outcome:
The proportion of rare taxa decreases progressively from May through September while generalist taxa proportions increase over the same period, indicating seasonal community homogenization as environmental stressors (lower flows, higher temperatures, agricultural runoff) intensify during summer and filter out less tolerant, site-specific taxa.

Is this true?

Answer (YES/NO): NO